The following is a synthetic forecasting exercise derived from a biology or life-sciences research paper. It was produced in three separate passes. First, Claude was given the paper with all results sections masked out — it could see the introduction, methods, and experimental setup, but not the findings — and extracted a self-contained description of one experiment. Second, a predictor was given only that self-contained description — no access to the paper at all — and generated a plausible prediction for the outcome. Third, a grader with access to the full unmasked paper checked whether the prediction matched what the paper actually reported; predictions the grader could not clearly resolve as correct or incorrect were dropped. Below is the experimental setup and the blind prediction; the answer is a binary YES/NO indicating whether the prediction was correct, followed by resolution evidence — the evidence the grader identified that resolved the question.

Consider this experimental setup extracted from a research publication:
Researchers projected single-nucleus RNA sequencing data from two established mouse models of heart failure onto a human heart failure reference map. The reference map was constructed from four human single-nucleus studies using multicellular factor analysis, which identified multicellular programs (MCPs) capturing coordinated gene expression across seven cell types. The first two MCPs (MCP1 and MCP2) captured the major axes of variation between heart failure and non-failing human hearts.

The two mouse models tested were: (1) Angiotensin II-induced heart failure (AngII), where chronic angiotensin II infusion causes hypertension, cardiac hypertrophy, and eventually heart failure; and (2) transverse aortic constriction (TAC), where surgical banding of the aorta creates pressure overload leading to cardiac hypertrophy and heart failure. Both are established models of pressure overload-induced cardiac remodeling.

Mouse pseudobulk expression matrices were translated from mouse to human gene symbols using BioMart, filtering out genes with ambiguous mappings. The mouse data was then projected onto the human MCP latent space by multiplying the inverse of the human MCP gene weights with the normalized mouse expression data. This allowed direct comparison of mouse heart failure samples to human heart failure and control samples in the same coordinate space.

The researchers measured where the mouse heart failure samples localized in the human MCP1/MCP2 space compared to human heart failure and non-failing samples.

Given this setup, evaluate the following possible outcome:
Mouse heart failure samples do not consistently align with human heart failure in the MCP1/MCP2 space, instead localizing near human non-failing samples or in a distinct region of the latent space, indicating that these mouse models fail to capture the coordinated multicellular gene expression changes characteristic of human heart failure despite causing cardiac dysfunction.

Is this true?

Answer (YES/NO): YES